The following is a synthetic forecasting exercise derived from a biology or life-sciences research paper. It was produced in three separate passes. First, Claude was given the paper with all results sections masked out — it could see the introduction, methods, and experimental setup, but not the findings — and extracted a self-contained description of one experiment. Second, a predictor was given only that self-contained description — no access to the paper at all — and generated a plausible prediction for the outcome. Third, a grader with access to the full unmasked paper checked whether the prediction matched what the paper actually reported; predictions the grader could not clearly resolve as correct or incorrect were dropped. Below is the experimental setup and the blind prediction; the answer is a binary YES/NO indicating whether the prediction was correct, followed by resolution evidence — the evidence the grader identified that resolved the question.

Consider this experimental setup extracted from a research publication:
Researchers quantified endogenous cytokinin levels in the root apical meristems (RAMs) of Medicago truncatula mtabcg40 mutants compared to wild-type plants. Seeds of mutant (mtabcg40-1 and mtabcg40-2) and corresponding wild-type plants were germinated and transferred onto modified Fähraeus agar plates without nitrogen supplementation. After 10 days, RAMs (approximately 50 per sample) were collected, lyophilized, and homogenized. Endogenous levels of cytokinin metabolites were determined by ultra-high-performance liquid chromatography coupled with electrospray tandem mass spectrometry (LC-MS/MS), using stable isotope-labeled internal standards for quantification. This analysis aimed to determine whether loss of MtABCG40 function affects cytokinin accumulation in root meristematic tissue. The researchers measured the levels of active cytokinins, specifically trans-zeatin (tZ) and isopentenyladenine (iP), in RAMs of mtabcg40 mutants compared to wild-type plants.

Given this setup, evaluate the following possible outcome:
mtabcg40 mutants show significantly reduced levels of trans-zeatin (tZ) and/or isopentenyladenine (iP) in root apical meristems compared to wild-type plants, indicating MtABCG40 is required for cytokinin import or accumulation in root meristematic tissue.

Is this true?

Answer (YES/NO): NO